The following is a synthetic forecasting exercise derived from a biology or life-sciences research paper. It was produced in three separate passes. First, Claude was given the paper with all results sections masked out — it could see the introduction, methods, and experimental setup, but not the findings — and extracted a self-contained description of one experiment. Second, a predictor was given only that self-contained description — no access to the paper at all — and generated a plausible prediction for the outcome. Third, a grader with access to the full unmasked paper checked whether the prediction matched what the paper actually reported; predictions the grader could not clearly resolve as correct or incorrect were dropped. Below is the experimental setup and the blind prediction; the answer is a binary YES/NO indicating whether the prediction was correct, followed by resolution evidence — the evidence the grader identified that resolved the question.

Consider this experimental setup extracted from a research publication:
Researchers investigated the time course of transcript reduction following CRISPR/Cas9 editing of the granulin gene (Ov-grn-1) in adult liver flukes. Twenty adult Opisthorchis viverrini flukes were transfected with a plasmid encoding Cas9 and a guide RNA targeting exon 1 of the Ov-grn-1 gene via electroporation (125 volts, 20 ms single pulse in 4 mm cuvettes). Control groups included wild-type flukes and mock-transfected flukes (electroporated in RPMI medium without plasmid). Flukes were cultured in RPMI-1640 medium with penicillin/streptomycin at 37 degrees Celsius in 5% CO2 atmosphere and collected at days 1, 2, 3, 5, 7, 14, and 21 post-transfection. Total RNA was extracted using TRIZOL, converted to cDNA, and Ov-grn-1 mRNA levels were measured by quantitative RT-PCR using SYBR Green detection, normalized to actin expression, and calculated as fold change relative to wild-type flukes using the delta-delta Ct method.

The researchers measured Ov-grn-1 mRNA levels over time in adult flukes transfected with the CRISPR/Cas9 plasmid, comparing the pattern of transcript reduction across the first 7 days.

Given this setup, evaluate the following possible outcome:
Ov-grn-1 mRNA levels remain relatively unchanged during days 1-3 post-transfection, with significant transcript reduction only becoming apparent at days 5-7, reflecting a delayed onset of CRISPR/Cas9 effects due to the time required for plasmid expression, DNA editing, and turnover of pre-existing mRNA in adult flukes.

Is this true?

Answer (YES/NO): NO